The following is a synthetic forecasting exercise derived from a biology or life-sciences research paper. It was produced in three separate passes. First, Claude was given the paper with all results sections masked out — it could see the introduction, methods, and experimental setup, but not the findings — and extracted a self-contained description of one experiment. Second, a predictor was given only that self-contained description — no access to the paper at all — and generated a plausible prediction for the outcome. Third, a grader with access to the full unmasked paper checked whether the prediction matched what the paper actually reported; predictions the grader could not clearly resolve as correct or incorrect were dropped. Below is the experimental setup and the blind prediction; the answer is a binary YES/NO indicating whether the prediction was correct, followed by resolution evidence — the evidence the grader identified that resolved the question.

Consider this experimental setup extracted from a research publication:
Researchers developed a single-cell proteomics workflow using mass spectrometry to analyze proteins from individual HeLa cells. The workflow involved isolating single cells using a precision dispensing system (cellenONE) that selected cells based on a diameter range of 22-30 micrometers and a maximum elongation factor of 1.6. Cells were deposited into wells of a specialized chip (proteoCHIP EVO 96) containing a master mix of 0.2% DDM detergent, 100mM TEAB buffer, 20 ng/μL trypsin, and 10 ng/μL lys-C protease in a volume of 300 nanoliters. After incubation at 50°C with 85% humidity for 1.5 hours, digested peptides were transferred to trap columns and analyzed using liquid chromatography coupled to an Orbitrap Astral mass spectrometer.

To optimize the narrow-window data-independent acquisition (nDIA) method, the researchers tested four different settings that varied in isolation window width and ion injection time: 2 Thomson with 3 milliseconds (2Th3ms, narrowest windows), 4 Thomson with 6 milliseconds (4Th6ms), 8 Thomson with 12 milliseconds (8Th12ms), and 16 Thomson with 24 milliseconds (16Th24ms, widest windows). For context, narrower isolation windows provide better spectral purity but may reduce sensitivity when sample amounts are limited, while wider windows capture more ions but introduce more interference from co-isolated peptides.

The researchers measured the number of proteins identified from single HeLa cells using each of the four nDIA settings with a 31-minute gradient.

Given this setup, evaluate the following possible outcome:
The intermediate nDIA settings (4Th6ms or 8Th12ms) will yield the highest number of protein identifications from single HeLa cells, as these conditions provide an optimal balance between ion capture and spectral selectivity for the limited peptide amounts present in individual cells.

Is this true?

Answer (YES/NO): YES